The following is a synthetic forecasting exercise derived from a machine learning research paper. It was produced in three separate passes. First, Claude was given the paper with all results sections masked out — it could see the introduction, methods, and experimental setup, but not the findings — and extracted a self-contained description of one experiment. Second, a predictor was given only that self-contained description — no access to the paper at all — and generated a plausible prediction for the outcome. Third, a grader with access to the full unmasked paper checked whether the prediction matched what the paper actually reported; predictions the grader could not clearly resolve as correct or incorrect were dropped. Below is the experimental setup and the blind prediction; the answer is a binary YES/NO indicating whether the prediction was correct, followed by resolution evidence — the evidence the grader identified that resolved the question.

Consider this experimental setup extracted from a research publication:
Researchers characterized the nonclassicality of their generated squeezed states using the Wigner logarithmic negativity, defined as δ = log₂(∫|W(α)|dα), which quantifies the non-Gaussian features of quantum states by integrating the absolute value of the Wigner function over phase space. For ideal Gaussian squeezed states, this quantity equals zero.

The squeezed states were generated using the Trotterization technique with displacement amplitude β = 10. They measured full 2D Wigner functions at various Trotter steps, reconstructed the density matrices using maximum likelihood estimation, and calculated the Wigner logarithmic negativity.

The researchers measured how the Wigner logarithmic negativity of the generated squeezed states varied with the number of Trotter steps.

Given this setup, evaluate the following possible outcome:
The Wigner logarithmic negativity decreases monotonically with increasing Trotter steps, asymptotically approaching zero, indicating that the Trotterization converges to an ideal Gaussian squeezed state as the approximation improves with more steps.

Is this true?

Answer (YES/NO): NO